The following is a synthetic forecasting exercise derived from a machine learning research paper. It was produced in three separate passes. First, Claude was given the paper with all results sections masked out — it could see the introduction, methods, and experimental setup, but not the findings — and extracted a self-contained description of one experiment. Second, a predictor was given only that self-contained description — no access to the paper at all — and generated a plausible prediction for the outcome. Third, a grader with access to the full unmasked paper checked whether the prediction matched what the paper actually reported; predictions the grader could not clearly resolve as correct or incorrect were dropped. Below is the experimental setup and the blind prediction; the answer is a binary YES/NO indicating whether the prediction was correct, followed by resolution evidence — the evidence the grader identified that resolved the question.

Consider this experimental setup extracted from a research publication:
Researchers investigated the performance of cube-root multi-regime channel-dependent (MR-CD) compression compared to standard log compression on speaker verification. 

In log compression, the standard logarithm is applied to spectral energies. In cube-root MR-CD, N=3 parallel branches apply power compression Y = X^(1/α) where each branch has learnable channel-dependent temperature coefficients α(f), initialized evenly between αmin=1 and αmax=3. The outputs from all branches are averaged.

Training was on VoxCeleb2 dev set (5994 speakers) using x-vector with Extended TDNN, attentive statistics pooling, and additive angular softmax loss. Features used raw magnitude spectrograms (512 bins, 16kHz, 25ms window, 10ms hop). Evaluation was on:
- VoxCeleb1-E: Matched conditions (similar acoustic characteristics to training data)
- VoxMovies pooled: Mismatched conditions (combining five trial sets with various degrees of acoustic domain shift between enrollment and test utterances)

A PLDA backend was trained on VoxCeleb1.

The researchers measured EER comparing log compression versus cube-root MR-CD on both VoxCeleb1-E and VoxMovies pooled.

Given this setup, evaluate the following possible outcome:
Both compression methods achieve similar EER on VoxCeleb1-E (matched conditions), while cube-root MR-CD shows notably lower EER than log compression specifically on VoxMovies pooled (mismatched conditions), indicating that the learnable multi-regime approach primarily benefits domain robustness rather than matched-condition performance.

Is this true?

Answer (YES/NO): YES